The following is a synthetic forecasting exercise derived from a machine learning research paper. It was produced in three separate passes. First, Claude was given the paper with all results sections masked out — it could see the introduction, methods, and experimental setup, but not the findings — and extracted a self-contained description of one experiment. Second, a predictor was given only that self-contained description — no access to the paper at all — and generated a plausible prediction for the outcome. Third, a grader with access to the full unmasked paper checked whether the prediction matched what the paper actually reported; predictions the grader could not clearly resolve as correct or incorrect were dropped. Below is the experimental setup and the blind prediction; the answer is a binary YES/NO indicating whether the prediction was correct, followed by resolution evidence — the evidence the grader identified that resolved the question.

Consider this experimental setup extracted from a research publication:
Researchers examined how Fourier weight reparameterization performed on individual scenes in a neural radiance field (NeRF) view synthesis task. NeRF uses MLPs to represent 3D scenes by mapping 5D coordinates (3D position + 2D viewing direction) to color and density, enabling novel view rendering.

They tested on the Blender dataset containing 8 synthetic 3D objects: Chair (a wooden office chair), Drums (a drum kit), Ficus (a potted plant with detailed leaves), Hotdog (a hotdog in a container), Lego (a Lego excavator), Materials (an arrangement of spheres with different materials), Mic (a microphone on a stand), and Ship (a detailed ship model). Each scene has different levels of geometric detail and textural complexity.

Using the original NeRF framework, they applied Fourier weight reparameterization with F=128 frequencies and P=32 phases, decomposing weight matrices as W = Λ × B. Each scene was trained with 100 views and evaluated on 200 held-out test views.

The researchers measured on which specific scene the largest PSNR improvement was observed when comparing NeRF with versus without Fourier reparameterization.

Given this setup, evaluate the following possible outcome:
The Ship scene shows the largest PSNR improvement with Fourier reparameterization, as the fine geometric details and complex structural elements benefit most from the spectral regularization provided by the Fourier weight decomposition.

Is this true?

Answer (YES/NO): NO